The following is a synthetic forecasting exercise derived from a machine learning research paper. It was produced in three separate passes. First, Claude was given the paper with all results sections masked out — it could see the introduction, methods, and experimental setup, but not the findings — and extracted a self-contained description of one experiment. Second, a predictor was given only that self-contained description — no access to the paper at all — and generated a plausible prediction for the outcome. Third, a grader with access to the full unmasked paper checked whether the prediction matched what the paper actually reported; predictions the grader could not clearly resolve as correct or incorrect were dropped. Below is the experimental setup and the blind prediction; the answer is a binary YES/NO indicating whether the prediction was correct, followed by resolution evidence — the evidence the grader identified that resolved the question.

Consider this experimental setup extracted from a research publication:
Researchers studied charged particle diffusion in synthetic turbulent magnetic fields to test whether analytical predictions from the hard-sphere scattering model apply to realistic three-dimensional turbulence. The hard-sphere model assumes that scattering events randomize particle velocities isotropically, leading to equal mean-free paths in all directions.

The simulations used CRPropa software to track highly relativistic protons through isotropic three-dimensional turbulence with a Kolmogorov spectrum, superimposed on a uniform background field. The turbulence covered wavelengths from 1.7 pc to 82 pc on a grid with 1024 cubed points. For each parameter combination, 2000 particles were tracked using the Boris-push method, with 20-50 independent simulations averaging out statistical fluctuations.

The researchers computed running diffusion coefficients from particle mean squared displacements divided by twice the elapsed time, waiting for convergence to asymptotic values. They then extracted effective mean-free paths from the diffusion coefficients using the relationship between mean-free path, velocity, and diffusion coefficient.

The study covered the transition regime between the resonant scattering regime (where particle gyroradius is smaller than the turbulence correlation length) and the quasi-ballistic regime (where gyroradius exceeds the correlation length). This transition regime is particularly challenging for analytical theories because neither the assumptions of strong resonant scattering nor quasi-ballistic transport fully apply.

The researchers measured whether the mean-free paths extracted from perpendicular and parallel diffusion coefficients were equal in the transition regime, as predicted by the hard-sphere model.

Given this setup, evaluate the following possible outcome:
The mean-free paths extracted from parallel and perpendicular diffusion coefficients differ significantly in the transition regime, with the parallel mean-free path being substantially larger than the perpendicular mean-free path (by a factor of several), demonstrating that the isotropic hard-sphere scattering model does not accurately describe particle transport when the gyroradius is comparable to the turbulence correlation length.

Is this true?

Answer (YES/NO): NO